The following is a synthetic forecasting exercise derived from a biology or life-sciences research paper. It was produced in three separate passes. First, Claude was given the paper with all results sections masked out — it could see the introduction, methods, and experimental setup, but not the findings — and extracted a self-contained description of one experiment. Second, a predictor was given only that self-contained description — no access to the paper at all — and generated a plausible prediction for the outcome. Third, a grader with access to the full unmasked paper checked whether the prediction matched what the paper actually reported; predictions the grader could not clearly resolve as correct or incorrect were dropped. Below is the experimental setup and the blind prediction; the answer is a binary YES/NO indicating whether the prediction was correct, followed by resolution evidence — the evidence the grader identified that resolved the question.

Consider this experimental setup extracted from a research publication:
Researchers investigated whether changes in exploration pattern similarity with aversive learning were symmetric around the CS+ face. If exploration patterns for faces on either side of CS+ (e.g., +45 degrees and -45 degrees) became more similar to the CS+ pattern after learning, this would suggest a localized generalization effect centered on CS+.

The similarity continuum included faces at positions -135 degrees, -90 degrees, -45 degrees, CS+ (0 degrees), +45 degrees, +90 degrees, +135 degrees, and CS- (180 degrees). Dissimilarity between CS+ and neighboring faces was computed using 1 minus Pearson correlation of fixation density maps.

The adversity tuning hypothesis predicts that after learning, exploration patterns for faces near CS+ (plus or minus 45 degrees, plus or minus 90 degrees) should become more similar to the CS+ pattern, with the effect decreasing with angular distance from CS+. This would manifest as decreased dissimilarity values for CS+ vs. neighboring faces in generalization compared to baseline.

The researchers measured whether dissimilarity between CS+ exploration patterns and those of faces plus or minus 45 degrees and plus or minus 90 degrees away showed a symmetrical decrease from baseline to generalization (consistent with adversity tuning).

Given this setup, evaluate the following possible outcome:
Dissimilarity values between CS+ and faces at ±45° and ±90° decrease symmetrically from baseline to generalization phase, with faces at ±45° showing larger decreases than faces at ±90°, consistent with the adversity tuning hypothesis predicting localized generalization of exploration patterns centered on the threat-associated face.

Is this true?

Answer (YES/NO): NO